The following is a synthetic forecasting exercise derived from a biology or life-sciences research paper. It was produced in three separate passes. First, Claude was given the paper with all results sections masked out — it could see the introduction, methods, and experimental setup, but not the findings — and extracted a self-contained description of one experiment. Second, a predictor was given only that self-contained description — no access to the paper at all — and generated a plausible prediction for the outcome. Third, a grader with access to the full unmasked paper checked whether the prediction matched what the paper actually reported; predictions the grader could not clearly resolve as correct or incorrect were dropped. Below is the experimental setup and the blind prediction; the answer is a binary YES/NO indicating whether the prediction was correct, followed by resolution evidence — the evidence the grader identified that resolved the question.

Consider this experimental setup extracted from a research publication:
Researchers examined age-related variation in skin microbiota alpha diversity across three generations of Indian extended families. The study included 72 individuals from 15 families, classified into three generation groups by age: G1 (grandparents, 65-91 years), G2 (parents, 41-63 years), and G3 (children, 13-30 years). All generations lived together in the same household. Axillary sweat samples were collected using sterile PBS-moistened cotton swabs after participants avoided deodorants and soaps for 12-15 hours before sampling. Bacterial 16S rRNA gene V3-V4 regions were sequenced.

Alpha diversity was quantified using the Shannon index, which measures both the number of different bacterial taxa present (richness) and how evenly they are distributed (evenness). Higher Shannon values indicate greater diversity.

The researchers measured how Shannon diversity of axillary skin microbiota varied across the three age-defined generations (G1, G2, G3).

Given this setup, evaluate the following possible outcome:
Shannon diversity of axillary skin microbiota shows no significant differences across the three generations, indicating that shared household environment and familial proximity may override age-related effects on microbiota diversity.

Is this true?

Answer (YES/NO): YES